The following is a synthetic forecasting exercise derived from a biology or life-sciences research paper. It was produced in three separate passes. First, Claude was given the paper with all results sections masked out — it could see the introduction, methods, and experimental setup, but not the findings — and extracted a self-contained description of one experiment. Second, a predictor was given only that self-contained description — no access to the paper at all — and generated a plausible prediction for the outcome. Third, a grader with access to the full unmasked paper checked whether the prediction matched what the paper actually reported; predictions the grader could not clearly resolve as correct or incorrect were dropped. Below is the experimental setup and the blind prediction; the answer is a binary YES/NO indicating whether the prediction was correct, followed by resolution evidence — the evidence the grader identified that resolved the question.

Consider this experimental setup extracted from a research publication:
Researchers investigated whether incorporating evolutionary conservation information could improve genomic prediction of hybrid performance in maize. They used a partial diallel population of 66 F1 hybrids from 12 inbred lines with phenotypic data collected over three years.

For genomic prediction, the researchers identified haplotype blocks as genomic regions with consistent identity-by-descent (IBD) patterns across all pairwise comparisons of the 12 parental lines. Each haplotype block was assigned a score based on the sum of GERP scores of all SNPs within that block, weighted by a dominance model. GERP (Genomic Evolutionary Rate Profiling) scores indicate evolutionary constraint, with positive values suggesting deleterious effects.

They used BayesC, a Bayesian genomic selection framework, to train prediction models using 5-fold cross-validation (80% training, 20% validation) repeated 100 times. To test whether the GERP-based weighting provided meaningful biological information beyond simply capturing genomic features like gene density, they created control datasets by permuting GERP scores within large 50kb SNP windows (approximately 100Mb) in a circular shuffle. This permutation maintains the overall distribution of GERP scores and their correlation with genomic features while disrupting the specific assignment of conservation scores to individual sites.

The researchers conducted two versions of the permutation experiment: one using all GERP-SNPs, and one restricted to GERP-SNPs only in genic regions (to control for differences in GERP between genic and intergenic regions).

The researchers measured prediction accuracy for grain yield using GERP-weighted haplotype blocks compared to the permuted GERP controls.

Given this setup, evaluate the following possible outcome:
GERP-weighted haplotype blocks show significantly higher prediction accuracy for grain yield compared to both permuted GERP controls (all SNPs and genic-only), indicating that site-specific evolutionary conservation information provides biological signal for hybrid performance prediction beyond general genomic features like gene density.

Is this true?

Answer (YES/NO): YES